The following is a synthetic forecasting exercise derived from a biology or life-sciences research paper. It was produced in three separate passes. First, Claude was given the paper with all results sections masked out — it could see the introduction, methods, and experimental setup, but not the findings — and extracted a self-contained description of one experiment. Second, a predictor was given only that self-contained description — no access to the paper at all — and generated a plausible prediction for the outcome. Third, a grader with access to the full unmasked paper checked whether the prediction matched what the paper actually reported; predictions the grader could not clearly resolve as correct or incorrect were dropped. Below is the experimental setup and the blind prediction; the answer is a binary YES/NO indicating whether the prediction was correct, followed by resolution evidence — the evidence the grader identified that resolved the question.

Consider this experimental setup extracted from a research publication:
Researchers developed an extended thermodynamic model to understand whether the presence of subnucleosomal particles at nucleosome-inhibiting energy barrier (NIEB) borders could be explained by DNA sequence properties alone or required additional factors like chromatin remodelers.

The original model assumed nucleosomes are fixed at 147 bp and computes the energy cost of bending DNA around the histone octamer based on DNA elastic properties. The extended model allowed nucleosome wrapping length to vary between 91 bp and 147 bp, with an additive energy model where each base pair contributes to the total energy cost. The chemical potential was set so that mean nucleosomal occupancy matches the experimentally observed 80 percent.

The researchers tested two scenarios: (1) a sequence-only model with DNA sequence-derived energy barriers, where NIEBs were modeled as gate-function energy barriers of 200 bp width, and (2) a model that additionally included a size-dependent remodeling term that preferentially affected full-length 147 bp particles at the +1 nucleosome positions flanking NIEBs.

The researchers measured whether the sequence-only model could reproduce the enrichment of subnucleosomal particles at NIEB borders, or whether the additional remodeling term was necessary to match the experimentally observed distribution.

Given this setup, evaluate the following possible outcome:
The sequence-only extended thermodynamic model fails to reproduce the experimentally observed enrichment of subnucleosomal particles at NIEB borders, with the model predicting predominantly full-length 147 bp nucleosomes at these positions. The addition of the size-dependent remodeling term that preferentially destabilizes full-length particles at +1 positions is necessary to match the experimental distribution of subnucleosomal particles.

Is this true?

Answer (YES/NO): YES